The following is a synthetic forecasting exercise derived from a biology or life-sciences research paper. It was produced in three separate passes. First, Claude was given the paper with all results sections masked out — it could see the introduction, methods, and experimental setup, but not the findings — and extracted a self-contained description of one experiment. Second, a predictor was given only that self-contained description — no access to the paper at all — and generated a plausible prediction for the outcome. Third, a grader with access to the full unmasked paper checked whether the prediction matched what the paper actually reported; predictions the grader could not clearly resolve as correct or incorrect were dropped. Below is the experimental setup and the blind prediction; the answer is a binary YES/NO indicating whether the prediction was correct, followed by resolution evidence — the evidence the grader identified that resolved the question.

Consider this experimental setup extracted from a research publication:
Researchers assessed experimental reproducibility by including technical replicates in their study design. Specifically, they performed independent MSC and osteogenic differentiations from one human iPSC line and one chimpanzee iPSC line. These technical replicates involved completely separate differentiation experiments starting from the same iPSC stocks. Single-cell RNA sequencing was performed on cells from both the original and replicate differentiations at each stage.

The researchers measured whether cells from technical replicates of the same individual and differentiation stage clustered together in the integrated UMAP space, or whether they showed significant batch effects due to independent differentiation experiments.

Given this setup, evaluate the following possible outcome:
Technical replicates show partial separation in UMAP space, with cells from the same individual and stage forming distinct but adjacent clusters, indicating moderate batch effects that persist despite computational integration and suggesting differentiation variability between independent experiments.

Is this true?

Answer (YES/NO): NO